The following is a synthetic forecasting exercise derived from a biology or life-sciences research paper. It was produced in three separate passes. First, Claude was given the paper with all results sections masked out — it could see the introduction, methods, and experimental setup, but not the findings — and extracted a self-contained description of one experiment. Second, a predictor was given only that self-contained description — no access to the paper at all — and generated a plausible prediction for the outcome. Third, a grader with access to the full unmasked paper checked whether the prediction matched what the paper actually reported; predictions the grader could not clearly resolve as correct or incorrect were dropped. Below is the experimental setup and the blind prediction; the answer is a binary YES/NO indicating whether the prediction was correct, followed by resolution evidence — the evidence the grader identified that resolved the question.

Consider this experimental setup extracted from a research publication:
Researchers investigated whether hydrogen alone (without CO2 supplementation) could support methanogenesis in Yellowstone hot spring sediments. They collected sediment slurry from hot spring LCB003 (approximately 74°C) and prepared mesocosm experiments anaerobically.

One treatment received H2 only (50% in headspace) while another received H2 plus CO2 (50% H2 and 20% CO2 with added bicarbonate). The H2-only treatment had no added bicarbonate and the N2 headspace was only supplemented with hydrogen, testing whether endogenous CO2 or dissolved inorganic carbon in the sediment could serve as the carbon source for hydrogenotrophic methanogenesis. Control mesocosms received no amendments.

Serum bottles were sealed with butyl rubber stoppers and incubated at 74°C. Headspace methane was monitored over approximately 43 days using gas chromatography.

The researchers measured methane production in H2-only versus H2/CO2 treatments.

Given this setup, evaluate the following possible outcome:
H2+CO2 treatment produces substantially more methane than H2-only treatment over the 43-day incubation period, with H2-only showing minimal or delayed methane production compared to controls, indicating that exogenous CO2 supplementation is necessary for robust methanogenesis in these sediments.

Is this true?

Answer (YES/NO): YES